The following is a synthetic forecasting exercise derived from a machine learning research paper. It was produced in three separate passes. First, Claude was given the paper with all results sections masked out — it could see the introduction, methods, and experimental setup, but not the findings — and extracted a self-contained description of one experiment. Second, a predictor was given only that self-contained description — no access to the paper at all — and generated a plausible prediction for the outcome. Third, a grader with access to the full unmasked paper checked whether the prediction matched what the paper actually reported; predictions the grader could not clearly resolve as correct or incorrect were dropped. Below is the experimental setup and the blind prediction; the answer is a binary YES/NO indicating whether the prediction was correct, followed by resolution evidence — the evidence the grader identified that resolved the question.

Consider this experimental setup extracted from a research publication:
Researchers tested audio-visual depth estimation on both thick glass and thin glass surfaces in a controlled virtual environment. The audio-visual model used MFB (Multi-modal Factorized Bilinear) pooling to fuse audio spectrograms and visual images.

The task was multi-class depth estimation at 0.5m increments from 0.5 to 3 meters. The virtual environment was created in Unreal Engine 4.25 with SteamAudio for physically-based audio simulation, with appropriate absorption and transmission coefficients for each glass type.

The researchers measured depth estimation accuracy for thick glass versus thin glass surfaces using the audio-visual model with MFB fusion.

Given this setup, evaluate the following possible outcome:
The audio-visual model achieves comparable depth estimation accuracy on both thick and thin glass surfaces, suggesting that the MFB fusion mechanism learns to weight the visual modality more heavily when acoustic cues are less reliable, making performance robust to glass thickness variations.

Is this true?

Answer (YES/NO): YES